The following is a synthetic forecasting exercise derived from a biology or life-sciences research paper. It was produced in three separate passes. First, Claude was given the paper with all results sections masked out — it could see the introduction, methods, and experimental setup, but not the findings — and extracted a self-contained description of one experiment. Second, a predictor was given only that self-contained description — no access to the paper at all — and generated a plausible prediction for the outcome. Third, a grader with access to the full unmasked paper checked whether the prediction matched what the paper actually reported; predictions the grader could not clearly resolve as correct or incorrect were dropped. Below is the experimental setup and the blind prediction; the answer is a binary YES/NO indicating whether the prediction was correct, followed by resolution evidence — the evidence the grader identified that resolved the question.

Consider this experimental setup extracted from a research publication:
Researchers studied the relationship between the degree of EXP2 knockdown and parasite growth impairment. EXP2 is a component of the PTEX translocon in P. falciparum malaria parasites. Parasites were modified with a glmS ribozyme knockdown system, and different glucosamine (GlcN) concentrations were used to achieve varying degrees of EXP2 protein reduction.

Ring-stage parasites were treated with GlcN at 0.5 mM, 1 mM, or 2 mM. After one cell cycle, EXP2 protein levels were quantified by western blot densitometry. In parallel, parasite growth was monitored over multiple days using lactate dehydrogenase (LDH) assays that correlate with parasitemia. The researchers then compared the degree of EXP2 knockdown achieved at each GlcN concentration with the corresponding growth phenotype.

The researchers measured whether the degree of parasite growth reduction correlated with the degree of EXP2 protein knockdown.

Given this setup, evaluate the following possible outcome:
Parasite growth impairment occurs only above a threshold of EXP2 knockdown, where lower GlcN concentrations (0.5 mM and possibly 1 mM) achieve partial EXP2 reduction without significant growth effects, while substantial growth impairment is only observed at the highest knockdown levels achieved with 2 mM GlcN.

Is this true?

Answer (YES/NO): NO